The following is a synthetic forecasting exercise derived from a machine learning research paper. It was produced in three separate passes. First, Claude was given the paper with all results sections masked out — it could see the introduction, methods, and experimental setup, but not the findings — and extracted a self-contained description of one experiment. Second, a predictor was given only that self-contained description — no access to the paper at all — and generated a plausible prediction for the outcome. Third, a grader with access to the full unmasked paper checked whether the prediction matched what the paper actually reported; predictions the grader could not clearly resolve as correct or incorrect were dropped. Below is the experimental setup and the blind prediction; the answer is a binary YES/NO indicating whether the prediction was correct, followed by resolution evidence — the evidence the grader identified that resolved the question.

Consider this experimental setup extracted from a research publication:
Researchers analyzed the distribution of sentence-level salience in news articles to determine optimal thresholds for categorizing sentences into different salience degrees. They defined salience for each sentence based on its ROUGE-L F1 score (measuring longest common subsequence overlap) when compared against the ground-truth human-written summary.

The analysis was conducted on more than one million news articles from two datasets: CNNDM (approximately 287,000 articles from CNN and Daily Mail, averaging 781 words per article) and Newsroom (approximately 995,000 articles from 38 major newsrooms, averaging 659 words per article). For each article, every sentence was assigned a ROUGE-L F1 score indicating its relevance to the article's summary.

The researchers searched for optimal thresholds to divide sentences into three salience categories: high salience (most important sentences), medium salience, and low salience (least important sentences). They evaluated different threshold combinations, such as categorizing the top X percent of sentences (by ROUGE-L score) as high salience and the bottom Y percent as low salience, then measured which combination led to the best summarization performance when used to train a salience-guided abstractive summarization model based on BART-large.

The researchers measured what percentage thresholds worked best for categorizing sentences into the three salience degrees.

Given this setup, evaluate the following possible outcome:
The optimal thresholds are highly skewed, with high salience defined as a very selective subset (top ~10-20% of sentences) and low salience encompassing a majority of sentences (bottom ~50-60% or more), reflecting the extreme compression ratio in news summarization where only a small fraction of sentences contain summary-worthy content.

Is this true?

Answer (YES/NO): YES